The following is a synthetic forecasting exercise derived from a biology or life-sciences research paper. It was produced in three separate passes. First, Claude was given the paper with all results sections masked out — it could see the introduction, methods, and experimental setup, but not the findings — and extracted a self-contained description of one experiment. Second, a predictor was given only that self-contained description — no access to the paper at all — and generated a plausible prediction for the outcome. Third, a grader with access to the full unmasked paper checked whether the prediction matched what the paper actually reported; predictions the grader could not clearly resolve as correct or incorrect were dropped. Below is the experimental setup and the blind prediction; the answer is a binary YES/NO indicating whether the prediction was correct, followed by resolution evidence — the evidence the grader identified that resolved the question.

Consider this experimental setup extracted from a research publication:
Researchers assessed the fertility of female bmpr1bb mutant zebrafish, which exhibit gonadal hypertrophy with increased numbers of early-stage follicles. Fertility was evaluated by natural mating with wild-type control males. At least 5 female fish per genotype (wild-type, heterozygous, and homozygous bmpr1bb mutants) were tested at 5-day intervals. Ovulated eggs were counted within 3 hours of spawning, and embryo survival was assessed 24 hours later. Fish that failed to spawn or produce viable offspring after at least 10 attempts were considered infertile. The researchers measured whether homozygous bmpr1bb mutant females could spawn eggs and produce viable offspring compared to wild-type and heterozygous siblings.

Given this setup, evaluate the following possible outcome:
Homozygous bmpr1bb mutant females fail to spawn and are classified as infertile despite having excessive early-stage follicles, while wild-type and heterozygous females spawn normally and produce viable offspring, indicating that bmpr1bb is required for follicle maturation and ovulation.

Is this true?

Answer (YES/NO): YES